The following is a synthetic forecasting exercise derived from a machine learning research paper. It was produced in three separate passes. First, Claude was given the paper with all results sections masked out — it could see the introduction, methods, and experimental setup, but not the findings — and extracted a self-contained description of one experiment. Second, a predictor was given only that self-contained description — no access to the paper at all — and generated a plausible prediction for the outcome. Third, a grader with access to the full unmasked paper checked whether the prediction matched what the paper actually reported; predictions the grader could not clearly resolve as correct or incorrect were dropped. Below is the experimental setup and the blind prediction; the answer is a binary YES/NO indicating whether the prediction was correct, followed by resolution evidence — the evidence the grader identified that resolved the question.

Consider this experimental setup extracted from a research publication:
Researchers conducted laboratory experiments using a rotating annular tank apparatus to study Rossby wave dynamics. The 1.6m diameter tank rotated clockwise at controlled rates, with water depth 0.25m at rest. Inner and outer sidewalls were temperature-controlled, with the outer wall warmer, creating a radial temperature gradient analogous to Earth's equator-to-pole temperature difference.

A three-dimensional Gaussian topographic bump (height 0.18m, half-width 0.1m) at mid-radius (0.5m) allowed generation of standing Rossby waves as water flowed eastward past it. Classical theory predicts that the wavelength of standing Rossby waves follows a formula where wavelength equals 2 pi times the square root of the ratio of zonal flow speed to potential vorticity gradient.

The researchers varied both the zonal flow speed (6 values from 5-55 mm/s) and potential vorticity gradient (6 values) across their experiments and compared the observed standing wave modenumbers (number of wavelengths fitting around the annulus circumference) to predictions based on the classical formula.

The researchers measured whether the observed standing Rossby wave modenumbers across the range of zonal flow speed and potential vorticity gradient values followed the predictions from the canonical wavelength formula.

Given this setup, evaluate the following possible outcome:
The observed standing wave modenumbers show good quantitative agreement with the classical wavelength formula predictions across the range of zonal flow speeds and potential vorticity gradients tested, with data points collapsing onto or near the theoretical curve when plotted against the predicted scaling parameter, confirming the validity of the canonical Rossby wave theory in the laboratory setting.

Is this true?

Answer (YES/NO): YES